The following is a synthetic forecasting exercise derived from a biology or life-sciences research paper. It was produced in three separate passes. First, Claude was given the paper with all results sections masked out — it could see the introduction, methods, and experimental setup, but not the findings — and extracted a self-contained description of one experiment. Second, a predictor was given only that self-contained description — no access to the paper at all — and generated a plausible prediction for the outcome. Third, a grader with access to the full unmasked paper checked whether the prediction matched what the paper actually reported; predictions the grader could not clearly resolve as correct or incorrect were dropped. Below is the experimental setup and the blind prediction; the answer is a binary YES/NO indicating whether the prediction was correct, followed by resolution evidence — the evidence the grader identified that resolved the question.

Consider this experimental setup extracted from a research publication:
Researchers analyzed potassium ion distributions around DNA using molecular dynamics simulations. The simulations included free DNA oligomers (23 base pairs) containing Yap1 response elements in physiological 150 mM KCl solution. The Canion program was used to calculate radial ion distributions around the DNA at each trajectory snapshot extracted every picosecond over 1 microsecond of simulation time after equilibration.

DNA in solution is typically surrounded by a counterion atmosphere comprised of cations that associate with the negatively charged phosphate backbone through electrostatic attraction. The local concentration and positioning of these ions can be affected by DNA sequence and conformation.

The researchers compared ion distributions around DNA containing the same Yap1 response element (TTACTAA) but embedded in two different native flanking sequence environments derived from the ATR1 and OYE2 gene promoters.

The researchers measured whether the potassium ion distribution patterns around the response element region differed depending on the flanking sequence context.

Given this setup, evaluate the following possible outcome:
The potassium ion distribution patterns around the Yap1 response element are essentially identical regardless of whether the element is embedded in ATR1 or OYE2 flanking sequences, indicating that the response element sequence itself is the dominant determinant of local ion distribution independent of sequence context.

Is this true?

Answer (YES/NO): NO